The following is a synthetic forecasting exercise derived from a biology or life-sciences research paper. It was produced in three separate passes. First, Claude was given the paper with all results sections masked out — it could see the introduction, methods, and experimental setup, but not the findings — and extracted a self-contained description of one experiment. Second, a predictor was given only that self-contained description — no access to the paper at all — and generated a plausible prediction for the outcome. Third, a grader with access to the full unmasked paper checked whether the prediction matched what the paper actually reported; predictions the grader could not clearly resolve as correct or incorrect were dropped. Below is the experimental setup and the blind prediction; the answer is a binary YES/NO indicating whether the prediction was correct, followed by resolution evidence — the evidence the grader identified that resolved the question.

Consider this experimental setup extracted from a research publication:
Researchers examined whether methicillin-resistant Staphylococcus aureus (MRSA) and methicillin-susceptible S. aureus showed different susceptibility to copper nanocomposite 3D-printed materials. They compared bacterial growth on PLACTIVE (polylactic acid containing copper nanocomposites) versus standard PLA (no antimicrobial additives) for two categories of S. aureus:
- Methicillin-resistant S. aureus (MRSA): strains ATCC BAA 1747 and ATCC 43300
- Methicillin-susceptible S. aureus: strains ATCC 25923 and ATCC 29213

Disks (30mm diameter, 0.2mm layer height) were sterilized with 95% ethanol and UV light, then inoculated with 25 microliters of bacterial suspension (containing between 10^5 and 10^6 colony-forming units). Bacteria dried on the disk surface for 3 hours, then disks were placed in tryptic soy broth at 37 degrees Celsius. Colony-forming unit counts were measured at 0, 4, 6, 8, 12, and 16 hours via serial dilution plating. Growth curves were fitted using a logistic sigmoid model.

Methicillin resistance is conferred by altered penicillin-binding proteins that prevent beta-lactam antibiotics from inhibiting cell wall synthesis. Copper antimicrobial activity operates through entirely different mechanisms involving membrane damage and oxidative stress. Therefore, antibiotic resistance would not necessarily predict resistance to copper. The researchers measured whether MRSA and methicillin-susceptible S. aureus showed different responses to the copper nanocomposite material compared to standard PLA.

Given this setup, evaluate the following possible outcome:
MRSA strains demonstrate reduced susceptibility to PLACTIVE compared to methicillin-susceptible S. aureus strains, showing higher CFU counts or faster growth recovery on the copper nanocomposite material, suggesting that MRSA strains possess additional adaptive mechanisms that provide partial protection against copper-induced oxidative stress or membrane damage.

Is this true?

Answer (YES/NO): NO